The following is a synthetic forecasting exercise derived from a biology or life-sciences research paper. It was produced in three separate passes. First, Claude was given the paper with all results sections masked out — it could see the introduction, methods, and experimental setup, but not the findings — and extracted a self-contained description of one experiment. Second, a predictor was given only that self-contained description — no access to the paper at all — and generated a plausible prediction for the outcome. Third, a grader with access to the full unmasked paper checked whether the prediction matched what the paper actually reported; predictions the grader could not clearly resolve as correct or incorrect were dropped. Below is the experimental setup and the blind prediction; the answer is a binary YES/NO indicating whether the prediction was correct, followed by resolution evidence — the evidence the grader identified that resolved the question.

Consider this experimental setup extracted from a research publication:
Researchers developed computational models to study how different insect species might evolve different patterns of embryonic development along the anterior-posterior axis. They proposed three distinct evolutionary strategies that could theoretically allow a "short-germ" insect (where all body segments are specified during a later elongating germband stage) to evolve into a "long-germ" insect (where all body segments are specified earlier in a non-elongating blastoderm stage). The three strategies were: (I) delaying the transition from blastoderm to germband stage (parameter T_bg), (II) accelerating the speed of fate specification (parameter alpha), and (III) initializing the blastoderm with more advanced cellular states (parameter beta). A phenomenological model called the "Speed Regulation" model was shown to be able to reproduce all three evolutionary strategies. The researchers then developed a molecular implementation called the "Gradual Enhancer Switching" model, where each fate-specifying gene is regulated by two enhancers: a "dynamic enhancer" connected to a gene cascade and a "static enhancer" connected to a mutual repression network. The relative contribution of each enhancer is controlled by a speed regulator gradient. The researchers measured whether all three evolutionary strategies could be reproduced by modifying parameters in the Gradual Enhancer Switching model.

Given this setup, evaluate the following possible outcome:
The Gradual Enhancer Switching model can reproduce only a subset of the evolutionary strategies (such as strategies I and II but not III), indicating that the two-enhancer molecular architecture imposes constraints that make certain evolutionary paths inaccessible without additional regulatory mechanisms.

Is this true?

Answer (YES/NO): YES